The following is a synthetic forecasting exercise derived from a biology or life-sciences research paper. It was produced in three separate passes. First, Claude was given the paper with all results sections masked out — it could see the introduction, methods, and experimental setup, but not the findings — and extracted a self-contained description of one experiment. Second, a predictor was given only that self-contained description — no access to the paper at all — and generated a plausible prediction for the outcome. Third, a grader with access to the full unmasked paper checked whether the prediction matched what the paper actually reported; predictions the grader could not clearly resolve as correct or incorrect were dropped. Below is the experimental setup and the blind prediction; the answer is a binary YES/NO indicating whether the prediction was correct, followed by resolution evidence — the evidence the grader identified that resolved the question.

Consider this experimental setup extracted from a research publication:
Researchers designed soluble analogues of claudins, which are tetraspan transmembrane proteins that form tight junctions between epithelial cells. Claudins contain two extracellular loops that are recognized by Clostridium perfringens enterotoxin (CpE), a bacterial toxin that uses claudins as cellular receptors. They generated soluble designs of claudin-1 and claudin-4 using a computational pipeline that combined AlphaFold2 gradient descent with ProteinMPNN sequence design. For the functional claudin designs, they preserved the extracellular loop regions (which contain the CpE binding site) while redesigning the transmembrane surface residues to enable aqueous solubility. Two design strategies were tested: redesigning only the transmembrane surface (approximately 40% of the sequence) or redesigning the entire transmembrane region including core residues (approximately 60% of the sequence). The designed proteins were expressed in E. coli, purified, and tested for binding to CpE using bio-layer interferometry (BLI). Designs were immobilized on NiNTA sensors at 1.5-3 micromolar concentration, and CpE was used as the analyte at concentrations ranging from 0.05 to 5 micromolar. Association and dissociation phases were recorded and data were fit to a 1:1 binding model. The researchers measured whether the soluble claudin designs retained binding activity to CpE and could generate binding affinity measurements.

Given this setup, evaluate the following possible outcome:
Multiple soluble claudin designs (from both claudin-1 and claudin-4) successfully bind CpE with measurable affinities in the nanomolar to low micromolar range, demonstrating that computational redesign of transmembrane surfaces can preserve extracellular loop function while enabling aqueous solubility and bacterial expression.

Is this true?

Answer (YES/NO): YES